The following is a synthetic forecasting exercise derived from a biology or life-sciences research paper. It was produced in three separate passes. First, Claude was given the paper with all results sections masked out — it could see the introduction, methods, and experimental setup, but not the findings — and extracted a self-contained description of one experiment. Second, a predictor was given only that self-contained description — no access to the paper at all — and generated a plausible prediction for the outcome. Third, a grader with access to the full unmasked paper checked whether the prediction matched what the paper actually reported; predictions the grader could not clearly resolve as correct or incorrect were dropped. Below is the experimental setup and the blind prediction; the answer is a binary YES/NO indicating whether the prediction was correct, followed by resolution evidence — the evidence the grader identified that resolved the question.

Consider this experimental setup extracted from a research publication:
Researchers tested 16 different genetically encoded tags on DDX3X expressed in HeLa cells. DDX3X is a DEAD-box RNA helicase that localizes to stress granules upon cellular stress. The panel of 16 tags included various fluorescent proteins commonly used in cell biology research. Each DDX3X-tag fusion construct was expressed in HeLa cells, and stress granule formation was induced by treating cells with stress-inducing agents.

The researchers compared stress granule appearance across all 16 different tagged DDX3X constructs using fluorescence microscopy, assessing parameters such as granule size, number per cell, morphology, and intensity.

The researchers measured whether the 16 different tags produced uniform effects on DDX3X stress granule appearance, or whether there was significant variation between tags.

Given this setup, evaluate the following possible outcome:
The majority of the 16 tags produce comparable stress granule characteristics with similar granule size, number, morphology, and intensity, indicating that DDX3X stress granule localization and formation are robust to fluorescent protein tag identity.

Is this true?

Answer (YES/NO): NO